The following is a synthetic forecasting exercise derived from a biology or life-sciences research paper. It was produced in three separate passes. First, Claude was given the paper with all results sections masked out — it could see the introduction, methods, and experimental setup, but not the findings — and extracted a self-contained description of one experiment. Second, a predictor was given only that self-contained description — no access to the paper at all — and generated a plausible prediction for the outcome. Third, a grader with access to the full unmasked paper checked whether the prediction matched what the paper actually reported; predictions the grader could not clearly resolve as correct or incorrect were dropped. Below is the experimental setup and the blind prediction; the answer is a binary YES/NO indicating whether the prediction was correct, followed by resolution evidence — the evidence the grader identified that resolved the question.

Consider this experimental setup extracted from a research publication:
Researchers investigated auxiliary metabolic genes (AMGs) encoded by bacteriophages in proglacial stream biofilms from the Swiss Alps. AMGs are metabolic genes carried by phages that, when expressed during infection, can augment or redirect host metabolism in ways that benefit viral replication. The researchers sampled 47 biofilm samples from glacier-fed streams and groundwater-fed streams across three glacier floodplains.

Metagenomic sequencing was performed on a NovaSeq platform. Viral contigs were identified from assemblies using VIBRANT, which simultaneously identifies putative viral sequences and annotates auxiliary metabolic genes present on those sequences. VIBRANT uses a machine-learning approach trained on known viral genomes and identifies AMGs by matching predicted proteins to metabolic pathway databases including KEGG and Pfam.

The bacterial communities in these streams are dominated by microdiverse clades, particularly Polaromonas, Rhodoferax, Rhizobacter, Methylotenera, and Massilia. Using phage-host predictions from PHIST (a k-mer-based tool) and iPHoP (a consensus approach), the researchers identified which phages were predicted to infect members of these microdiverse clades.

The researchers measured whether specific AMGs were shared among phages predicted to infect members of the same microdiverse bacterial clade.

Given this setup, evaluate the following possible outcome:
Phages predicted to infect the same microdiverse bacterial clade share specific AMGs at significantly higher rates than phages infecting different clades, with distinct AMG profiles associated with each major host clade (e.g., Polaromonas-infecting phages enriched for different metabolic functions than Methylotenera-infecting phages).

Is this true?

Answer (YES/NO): NO